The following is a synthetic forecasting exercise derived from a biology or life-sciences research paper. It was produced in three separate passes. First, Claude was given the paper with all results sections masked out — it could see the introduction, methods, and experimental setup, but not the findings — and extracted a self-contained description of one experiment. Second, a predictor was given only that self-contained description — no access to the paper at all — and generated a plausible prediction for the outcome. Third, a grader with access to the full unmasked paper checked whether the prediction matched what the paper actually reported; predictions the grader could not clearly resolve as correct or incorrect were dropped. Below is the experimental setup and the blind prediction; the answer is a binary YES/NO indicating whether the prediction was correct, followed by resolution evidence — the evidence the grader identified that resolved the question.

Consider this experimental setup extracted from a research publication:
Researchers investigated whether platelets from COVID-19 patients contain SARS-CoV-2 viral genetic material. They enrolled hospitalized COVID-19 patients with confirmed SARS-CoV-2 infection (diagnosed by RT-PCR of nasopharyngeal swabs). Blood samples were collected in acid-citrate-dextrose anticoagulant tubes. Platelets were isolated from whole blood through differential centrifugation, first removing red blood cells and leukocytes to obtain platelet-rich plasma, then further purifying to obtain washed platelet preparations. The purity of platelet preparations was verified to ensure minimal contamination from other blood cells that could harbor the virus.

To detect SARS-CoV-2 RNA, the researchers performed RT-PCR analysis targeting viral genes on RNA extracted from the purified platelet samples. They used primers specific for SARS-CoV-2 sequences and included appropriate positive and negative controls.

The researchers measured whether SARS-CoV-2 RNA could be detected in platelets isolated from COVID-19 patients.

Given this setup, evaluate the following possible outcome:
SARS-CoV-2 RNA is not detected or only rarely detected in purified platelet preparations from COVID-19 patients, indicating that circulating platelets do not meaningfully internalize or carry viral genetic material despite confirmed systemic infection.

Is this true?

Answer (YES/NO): NO